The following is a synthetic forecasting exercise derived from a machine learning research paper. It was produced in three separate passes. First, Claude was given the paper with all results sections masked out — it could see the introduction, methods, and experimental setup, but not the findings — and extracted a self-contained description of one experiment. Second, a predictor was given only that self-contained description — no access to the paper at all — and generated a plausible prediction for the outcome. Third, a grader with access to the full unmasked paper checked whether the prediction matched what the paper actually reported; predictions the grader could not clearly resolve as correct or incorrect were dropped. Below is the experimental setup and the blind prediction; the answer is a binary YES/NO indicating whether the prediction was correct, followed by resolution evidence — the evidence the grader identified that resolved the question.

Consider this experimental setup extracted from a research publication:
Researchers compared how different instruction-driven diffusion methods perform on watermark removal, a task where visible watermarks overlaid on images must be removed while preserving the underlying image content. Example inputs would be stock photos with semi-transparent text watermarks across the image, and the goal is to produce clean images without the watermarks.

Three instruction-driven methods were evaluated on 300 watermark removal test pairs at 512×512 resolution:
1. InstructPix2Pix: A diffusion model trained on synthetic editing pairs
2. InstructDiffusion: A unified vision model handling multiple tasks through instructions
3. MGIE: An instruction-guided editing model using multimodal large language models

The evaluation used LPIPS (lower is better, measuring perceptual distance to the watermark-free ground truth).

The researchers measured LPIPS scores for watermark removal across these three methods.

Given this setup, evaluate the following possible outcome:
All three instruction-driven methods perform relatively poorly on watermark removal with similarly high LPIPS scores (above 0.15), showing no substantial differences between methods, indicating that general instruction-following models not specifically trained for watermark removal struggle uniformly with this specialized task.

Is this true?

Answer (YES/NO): NO